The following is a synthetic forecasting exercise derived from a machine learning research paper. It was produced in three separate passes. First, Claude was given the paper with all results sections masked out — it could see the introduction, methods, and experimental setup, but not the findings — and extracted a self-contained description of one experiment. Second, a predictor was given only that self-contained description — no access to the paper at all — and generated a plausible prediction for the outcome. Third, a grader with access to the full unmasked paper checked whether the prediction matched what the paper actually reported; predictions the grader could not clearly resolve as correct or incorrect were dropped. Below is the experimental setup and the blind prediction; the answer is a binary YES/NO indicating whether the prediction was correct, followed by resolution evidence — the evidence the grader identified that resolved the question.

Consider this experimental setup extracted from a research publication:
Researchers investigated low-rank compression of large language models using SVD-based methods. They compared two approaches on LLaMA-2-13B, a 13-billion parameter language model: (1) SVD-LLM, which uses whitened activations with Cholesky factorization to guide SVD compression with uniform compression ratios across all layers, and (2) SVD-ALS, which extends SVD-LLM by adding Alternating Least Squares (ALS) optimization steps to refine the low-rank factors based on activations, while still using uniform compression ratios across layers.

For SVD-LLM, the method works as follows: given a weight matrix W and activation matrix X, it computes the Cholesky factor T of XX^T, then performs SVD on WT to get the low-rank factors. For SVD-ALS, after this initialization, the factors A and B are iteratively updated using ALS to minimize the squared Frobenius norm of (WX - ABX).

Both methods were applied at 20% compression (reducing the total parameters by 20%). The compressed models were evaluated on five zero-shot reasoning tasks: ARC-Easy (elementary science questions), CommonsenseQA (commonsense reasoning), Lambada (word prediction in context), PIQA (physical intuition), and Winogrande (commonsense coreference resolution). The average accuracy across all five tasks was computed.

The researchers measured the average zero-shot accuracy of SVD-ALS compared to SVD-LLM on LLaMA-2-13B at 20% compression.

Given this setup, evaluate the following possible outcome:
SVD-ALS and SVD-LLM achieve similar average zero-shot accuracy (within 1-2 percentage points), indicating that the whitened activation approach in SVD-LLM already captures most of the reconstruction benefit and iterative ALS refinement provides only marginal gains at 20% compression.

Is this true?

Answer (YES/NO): NO